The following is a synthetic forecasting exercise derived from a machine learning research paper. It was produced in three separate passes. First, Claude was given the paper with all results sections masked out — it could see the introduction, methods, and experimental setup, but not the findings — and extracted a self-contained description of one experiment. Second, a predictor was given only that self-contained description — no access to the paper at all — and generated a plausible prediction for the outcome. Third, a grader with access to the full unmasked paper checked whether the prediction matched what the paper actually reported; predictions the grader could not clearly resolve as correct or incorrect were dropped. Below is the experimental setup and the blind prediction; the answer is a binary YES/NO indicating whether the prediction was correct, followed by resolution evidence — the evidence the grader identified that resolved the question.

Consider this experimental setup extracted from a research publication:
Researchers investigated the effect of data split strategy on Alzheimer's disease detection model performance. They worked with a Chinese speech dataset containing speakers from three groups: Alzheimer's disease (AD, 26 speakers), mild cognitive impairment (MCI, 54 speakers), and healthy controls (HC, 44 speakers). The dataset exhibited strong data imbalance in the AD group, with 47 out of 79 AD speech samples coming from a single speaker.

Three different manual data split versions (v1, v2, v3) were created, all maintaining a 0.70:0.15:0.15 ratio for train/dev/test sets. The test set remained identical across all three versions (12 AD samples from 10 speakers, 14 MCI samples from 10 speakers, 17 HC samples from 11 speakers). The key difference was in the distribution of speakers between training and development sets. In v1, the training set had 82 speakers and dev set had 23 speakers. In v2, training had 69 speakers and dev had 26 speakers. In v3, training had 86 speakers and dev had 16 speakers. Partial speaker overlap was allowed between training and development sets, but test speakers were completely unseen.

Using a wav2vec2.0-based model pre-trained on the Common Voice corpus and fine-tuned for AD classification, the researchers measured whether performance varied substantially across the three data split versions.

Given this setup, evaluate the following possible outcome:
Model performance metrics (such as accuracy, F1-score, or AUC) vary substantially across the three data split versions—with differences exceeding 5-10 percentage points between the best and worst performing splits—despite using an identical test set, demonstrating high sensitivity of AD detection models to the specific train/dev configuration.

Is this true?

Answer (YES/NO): NO